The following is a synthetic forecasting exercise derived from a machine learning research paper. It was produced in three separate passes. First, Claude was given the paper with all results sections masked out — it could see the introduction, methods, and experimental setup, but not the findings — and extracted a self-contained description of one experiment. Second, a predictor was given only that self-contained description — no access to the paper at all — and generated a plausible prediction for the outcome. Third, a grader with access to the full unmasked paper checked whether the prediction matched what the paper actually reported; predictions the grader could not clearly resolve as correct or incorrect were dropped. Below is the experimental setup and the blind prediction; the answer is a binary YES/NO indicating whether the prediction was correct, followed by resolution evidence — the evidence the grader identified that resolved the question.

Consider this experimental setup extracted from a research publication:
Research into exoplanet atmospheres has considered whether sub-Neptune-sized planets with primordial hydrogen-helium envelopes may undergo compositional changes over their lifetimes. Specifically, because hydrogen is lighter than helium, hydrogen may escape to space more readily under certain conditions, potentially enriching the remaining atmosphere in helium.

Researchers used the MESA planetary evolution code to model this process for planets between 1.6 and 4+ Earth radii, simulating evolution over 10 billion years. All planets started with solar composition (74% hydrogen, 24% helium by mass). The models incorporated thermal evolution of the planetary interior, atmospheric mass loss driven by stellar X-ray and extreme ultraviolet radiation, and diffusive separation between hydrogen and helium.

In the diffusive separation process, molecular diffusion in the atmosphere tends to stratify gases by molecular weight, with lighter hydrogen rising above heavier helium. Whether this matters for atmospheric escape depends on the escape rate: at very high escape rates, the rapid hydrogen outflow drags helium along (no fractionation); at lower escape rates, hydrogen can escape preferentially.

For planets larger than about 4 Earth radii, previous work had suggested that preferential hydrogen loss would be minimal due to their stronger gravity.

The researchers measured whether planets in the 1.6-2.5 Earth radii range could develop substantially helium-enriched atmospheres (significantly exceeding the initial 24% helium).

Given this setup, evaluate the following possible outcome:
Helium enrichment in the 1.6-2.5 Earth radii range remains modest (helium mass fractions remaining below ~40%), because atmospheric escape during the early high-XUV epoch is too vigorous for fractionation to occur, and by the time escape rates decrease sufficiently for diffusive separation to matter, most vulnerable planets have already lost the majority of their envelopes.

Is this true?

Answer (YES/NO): NO